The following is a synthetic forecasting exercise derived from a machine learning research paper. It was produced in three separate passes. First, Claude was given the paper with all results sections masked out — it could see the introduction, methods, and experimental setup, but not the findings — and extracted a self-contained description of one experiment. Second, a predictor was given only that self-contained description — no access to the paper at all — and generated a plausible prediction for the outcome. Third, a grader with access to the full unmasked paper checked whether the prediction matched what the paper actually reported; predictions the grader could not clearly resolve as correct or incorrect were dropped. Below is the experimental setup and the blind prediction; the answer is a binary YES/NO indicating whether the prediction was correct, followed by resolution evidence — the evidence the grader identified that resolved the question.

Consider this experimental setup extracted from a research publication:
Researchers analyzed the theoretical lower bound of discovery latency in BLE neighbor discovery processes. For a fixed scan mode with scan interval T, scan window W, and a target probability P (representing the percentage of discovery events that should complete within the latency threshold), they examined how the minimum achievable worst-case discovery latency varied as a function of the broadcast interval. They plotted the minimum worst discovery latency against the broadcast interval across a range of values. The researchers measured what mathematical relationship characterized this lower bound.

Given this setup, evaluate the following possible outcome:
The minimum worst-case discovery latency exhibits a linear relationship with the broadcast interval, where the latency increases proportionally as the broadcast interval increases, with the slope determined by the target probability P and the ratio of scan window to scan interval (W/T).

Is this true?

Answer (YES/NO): NO